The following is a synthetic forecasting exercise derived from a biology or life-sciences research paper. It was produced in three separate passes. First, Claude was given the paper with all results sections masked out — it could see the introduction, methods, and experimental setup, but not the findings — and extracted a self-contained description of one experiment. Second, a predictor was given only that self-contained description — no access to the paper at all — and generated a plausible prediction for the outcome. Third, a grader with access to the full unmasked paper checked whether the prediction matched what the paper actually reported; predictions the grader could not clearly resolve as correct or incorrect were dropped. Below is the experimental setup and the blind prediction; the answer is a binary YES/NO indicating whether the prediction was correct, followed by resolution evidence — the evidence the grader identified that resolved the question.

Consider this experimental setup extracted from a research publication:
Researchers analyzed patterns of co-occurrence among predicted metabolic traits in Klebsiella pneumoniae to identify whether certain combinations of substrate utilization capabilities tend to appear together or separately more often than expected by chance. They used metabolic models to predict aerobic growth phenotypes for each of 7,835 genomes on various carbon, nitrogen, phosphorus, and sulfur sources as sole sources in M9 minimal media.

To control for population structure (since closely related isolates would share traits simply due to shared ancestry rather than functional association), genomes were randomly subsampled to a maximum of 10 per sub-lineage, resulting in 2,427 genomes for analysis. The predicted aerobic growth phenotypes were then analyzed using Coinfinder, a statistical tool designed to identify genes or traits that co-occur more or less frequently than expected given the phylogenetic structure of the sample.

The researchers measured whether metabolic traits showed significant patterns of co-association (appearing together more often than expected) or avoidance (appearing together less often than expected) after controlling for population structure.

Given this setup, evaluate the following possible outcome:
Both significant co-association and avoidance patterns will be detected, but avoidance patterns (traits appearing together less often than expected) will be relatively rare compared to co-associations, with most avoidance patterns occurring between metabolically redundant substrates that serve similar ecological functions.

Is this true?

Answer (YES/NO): NO